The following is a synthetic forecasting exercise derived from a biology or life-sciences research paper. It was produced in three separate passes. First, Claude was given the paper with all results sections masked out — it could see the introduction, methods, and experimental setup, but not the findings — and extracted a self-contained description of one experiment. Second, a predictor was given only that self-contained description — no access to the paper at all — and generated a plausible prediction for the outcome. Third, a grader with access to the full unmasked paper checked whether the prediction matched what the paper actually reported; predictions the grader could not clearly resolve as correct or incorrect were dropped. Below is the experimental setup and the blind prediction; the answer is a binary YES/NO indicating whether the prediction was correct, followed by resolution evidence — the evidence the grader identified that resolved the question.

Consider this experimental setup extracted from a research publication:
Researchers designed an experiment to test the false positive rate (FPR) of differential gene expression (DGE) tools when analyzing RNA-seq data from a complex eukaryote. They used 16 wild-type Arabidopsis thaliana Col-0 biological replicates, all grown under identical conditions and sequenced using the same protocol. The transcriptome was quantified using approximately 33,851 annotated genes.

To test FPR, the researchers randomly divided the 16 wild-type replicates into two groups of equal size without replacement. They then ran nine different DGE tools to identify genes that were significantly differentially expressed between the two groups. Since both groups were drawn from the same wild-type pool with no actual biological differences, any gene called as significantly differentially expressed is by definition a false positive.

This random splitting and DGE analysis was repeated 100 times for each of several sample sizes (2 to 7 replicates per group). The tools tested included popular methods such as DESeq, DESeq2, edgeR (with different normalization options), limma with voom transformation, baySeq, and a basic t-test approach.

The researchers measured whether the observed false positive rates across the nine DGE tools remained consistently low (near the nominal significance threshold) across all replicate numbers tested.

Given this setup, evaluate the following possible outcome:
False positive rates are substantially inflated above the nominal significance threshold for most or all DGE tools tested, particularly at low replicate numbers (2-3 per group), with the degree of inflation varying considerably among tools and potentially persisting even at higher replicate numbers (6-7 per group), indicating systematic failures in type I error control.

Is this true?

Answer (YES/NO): NO